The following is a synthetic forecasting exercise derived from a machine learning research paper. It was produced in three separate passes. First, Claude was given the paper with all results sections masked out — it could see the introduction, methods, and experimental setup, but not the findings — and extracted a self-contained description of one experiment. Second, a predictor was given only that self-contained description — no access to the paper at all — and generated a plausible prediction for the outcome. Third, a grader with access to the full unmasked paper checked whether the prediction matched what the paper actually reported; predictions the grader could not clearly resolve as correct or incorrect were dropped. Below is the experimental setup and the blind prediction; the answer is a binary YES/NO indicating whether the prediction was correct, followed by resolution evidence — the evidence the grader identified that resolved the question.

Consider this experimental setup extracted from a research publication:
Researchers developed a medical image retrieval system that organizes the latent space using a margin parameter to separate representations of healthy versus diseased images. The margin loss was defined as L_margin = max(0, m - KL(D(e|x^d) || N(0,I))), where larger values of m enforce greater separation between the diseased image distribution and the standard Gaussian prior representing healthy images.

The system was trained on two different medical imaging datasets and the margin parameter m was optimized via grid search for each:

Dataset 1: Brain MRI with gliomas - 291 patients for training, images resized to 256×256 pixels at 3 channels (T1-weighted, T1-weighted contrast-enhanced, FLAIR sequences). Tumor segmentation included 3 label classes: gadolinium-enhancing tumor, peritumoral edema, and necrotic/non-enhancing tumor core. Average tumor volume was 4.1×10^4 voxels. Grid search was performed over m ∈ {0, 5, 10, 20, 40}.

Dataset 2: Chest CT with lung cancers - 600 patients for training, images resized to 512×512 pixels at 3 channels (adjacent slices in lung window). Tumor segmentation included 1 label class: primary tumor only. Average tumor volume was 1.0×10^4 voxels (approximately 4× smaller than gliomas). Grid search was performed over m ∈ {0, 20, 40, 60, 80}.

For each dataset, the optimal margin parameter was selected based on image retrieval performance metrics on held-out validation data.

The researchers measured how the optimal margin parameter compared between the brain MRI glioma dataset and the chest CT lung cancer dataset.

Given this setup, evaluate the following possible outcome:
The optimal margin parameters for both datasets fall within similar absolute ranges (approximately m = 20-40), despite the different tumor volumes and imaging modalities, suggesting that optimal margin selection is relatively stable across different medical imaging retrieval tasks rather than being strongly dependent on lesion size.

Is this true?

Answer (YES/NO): NO